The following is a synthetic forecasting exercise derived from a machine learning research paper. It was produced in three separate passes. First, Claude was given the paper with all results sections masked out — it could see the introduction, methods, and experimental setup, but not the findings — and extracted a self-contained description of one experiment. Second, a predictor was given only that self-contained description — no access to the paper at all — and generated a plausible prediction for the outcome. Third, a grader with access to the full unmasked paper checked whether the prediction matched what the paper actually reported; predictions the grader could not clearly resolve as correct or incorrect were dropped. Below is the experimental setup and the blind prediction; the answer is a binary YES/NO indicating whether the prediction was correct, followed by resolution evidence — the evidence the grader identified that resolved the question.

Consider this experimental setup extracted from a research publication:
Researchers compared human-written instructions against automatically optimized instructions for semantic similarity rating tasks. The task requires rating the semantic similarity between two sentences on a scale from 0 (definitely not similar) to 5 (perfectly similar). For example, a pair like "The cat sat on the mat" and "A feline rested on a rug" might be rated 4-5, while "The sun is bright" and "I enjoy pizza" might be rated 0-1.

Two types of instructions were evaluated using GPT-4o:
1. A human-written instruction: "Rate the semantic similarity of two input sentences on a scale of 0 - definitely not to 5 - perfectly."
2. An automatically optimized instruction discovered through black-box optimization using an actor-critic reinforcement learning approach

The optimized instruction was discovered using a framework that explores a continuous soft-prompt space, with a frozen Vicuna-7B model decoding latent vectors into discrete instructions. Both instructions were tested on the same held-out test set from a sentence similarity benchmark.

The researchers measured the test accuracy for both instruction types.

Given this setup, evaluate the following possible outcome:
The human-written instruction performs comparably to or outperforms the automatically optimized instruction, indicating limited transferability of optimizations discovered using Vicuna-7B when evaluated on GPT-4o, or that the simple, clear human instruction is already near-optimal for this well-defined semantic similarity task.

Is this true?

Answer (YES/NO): NO